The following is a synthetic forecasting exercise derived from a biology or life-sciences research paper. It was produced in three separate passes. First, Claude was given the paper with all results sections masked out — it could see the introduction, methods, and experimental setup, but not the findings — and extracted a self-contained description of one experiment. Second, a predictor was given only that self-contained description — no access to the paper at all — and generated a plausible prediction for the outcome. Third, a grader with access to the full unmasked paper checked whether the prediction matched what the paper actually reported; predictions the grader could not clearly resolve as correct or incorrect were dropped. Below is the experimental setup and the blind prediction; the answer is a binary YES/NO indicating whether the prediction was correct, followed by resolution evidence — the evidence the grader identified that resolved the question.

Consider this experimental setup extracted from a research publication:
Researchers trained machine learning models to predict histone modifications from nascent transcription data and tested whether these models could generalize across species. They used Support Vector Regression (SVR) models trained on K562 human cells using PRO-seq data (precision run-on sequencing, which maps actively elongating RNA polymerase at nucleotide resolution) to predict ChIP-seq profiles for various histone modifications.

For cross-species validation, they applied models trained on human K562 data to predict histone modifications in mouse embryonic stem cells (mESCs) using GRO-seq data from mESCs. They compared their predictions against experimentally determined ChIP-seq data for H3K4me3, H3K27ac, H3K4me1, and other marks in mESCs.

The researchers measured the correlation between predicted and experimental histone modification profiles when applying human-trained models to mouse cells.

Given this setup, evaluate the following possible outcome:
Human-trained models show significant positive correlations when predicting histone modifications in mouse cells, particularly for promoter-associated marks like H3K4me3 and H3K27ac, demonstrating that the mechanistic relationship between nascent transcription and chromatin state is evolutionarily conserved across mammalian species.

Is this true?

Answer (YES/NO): YES